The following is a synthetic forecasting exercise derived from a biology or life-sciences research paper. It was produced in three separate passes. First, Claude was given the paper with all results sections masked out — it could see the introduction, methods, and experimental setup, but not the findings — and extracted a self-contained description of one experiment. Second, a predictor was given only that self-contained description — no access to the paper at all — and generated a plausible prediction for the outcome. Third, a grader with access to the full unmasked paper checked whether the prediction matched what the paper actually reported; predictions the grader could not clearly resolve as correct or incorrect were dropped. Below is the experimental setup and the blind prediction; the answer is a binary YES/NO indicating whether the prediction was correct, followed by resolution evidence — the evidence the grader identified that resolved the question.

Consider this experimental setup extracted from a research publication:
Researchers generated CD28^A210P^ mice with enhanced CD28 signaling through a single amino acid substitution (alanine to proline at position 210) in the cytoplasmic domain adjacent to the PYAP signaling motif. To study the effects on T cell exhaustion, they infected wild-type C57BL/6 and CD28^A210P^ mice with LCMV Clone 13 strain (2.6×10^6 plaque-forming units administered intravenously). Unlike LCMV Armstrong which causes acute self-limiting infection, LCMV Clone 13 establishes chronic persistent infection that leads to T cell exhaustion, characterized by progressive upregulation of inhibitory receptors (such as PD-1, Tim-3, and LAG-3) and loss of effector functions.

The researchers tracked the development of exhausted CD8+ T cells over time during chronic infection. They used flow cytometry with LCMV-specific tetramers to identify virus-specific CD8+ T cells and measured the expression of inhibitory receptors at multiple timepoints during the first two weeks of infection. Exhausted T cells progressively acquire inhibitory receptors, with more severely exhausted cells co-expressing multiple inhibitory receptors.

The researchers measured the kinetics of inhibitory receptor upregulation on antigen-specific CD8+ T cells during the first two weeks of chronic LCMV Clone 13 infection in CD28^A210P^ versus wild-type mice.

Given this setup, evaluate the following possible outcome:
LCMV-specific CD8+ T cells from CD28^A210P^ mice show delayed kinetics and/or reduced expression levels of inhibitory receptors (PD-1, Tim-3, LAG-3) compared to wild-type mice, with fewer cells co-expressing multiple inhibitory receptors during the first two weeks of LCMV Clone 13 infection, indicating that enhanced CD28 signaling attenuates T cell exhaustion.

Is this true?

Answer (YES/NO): NO